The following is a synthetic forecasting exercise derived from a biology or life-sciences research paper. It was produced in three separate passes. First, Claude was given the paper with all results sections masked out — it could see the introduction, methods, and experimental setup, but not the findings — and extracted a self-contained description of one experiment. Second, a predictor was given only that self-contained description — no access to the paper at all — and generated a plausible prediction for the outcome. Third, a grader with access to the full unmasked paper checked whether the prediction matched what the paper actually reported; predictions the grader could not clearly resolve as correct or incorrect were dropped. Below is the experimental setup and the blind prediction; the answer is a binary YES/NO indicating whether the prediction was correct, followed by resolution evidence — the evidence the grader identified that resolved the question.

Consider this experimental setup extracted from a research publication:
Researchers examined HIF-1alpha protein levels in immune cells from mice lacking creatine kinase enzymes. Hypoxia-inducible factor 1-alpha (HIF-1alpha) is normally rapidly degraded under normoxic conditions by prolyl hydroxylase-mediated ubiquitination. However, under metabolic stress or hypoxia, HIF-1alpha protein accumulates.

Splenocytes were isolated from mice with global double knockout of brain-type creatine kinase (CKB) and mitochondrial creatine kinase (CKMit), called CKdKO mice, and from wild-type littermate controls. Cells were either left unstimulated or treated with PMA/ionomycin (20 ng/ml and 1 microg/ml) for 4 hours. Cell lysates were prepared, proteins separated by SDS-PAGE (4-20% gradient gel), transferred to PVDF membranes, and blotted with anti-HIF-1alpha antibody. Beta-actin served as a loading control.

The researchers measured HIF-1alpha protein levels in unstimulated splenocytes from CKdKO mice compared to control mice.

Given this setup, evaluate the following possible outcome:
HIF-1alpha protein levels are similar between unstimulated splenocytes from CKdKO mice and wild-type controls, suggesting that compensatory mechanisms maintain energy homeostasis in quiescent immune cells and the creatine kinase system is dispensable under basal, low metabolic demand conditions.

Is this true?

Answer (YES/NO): NO